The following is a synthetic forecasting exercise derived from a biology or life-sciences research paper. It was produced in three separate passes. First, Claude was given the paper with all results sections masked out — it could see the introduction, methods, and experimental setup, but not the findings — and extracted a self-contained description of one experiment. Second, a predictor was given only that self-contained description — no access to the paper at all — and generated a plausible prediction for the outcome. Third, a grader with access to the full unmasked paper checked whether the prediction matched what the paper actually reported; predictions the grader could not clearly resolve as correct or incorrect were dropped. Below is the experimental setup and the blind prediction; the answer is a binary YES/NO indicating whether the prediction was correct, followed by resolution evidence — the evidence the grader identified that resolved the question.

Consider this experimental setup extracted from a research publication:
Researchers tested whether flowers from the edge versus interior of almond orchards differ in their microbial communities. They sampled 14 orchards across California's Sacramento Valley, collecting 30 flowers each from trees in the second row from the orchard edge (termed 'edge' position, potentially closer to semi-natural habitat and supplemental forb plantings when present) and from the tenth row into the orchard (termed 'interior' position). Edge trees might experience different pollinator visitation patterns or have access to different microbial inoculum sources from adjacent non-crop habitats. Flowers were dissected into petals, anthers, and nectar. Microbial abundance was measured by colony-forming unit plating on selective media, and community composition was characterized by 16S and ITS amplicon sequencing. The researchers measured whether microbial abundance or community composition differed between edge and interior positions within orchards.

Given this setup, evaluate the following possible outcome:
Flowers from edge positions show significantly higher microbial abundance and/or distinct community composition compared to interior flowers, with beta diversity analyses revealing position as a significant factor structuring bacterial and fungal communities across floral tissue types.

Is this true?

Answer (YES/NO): NO